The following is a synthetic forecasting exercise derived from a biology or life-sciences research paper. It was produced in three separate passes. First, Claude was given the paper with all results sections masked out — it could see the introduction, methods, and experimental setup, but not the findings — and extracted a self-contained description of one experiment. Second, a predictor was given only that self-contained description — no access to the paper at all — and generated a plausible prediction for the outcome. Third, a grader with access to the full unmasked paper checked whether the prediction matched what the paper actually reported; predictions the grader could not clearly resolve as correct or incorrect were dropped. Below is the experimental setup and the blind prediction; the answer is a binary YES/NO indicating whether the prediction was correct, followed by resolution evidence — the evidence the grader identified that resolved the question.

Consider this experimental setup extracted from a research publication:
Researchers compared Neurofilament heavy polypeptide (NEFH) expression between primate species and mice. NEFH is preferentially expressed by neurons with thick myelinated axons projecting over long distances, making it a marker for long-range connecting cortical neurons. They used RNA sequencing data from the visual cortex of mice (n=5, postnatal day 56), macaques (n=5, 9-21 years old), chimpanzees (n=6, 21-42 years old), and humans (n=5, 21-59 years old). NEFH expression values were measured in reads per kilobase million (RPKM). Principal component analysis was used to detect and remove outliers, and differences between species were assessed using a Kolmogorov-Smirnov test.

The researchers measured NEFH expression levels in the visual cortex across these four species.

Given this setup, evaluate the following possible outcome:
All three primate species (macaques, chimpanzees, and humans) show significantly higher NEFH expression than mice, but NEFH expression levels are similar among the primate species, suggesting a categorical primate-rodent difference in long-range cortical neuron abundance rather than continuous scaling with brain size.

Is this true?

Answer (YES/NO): YES